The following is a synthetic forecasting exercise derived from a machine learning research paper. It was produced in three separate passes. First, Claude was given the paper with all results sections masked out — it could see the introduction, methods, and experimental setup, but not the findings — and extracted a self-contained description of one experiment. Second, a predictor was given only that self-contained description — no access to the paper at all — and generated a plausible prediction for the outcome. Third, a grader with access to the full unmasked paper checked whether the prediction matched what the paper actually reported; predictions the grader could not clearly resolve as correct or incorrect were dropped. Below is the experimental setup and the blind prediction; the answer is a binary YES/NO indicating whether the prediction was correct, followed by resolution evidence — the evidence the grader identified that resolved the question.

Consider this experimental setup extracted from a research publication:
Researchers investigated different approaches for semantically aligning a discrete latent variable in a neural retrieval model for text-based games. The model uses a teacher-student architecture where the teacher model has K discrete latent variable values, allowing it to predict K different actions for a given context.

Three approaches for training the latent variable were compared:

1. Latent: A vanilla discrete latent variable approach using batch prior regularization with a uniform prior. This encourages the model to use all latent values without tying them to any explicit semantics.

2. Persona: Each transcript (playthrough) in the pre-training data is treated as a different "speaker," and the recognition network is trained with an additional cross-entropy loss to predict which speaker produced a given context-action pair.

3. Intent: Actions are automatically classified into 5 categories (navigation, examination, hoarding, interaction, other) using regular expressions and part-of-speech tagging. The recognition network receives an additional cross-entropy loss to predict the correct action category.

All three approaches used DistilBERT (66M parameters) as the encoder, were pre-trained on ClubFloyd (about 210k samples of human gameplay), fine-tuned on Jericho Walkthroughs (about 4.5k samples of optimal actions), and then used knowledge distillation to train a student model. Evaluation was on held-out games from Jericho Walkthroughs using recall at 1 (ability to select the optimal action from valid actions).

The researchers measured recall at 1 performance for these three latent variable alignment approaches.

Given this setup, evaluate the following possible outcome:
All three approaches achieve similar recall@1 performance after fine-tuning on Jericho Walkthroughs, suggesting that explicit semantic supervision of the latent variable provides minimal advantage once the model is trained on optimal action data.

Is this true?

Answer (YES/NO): NO